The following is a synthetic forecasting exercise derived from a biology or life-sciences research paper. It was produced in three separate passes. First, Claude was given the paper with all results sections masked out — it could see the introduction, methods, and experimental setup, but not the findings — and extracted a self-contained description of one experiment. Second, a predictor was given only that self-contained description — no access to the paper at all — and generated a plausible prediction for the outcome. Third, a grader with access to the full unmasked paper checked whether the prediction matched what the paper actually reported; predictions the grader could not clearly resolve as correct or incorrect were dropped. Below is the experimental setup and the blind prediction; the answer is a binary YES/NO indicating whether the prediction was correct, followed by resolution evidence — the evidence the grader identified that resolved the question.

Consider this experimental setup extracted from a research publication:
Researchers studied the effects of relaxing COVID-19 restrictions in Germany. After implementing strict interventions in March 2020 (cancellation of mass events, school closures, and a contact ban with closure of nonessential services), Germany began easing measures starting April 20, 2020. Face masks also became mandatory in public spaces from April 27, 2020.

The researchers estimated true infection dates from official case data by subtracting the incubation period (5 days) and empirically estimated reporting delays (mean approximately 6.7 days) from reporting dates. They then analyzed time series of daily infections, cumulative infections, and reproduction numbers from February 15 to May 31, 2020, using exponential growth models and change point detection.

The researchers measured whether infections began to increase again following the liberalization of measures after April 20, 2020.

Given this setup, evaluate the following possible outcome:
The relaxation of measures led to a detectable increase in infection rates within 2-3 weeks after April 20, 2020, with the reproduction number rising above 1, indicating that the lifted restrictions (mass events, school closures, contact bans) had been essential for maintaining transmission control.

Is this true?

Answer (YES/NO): NO